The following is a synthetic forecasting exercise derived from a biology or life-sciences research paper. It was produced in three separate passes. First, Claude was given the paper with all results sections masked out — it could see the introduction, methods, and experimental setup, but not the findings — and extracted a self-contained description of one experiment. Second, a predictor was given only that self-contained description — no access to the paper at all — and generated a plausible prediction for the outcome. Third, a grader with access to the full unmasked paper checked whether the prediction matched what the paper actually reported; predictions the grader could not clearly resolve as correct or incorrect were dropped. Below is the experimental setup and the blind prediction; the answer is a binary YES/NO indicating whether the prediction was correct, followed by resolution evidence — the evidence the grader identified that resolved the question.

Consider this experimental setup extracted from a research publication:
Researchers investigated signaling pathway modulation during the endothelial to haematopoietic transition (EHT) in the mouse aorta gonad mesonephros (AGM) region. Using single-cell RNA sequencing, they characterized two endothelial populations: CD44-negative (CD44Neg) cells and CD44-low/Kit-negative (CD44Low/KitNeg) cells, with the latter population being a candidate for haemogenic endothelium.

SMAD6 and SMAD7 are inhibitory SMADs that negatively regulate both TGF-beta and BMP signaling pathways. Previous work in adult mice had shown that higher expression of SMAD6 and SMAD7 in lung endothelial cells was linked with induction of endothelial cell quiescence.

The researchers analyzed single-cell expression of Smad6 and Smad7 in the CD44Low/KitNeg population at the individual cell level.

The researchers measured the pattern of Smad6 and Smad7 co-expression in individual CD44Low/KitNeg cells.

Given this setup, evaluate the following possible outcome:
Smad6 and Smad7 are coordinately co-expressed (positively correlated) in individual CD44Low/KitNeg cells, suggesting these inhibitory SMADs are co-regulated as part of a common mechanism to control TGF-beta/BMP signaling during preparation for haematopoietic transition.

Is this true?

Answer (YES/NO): YES